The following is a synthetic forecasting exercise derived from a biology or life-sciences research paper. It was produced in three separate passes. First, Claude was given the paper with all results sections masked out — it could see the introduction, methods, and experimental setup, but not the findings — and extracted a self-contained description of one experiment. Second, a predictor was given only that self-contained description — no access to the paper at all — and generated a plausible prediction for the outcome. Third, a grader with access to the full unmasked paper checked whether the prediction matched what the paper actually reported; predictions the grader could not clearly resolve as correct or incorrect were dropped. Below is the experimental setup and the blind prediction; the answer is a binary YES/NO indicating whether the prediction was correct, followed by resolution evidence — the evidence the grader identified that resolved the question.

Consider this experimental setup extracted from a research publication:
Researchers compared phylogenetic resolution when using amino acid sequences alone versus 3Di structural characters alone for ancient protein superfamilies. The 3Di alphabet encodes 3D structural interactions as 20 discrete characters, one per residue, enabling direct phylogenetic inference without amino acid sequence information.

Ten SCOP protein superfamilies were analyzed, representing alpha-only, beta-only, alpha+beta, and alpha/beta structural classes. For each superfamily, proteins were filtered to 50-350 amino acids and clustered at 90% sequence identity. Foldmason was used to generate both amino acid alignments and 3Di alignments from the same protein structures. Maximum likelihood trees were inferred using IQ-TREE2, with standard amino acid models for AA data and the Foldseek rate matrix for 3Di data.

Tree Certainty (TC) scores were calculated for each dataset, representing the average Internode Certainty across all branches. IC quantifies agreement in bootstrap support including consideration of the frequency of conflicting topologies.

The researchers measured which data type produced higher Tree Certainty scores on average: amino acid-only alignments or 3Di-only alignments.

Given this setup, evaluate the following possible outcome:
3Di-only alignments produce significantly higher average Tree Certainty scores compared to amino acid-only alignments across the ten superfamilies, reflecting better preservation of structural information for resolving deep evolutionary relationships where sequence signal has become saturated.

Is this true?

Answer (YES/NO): NO